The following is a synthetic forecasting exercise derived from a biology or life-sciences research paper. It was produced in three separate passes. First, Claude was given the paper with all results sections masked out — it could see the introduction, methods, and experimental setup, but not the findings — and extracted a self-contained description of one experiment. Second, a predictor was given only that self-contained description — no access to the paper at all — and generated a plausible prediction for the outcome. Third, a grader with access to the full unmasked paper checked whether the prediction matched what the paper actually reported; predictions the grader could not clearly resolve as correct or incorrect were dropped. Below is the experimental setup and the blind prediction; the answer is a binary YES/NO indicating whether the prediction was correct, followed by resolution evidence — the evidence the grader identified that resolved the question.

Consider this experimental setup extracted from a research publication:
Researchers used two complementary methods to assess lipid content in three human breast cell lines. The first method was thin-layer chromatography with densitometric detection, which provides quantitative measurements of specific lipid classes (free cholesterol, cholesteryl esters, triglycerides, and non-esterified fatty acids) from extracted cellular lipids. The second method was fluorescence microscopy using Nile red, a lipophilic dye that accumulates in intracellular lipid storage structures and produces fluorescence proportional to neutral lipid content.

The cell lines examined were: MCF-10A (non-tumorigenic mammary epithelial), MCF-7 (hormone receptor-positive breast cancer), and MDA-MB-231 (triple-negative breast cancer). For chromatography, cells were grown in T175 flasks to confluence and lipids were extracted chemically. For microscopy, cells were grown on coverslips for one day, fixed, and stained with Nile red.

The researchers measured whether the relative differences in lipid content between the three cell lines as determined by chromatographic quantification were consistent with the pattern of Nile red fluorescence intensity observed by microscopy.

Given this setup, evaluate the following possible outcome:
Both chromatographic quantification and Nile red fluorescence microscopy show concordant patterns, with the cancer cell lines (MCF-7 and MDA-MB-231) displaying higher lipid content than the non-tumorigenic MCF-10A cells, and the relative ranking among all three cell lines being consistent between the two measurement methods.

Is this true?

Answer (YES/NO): NO